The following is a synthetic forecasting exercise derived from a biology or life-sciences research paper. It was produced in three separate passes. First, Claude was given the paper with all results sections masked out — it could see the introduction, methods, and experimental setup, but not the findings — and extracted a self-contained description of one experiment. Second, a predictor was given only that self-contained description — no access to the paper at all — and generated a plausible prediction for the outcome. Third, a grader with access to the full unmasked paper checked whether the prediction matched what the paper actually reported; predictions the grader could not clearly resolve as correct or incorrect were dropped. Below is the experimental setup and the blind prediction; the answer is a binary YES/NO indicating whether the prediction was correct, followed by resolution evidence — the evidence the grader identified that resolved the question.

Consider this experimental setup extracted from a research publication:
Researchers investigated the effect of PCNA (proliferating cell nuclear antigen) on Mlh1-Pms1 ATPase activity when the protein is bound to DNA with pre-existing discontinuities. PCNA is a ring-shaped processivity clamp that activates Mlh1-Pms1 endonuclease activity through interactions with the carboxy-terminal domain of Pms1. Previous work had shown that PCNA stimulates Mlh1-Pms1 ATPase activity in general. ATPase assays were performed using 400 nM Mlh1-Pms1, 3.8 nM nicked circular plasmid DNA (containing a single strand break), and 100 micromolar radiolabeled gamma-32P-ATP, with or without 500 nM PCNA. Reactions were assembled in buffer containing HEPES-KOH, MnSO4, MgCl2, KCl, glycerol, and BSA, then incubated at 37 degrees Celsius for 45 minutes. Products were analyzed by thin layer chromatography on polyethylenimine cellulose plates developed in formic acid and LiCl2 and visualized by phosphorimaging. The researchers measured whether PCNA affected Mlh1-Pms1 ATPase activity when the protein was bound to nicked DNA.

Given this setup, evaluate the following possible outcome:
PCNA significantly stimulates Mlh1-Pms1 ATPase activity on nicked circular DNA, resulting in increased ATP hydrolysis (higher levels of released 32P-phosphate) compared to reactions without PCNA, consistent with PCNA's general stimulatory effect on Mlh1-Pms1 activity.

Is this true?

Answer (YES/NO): NO